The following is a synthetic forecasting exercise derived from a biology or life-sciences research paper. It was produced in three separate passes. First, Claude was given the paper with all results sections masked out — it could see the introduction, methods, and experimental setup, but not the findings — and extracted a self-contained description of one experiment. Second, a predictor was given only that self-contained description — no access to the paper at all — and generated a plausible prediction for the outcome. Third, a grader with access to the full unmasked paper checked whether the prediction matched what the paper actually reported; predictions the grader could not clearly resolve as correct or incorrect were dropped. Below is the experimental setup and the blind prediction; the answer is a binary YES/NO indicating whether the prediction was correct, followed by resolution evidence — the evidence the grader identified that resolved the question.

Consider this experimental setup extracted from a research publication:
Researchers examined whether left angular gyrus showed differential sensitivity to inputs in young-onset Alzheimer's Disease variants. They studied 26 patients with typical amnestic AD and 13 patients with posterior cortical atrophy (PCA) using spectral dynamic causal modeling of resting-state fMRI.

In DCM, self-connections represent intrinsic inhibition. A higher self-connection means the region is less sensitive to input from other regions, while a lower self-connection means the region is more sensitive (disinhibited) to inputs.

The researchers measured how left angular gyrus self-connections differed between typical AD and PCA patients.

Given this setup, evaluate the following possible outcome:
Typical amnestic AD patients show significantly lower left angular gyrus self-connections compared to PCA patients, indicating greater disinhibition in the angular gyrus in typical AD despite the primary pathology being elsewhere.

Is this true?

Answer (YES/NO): YES